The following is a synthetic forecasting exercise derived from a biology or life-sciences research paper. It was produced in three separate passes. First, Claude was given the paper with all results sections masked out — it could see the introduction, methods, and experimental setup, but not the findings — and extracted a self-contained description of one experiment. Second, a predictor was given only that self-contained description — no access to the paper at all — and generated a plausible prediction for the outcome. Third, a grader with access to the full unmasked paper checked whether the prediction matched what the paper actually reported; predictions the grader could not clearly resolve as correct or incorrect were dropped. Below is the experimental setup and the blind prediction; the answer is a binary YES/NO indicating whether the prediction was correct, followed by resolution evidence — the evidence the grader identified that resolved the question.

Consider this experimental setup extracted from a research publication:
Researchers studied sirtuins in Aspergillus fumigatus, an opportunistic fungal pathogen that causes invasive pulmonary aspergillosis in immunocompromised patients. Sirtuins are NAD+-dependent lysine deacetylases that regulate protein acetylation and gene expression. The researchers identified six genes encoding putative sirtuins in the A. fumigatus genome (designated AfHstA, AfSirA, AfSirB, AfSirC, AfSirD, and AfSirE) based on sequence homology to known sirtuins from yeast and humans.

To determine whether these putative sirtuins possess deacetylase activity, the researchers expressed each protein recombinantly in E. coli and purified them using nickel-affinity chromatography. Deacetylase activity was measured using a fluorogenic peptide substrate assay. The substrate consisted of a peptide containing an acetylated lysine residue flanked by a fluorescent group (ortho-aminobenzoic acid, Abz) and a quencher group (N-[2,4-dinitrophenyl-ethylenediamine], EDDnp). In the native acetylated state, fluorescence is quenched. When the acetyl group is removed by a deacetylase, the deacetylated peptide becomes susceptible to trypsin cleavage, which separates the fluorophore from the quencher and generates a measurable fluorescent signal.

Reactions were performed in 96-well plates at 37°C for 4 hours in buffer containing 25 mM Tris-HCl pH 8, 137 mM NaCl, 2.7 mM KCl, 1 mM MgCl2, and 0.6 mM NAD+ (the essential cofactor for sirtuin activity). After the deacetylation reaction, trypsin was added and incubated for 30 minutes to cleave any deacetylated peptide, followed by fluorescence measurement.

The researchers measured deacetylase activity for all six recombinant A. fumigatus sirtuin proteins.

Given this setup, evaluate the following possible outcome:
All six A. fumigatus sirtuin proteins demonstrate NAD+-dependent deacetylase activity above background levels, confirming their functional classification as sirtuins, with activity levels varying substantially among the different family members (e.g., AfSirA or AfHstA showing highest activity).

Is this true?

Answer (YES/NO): NO